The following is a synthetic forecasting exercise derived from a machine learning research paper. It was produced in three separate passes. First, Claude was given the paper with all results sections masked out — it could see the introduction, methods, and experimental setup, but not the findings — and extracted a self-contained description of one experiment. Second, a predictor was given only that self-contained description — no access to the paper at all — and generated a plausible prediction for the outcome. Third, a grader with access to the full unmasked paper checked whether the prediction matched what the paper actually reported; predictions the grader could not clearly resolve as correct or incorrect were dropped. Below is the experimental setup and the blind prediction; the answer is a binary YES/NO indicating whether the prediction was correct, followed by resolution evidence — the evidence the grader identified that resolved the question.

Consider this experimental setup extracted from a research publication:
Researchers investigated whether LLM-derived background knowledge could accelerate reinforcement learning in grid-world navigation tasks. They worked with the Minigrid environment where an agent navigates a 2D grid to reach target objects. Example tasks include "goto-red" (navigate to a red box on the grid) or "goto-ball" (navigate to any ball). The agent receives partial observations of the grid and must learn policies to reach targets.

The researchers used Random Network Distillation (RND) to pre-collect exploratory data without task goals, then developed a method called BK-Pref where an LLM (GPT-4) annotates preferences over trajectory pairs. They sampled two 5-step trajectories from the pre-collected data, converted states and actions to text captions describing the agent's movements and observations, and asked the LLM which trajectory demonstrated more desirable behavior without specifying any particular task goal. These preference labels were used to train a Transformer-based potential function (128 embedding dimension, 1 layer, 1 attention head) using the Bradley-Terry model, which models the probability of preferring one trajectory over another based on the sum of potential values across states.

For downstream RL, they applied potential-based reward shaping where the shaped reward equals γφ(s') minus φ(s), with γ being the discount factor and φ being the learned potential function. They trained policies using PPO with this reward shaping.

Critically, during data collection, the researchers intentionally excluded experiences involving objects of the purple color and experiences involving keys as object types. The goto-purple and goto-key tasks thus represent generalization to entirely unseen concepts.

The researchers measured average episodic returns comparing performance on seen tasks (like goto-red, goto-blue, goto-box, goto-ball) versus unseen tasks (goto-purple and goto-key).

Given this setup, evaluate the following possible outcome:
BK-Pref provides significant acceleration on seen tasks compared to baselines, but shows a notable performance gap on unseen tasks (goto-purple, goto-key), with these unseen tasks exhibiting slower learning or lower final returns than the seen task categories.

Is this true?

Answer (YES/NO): NO